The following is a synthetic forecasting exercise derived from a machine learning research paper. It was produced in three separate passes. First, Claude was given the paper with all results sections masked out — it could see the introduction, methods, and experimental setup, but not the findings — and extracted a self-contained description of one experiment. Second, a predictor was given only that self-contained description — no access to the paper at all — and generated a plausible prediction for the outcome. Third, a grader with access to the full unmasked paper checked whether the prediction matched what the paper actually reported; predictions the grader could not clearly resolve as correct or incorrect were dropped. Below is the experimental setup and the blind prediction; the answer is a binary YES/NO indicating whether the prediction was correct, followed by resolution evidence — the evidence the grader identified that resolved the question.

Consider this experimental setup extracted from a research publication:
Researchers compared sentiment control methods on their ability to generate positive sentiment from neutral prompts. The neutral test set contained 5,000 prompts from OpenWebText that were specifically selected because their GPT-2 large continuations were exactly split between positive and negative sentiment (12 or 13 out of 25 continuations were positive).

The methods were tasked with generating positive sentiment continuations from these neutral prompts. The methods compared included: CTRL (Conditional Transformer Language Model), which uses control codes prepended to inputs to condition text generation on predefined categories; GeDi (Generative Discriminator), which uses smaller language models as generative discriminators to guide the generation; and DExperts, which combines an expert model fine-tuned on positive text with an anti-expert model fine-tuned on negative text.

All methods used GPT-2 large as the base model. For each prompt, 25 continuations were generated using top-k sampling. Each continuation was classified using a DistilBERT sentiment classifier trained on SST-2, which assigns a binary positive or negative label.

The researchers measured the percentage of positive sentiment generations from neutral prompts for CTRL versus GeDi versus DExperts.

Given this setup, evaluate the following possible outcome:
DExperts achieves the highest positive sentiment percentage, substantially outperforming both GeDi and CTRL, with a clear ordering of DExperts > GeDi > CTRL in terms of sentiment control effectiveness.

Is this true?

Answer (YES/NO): YES